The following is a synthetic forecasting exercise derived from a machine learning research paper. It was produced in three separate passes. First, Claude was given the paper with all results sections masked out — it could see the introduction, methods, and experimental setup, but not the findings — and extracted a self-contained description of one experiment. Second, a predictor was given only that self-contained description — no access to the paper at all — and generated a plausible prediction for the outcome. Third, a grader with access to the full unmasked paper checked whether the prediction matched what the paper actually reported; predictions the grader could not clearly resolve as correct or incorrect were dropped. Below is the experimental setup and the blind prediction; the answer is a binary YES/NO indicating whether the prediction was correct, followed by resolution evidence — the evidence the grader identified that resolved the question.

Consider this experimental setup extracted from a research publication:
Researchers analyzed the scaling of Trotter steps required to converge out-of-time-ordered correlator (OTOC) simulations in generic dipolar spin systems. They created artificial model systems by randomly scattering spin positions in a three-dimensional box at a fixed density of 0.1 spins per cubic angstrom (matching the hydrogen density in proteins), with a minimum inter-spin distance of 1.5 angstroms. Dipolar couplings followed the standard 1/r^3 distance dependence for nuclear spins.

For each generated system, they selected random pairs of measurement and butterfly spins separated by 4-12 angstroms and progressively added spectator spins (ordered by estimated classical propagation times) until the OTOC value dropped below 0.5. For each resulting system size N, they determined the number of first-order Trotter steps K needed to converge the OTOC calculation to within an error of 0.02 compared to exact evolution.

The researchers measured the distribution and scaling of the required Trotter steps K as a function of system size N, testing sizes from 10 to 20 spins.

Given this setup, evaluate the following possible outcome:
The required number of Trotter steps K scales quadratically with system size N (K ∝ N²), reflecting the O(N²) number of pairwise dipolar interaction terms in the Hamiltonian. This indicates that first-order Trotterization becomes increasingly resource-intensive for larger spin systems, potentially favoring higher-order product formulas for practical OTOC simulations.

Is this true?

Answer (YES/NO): NO